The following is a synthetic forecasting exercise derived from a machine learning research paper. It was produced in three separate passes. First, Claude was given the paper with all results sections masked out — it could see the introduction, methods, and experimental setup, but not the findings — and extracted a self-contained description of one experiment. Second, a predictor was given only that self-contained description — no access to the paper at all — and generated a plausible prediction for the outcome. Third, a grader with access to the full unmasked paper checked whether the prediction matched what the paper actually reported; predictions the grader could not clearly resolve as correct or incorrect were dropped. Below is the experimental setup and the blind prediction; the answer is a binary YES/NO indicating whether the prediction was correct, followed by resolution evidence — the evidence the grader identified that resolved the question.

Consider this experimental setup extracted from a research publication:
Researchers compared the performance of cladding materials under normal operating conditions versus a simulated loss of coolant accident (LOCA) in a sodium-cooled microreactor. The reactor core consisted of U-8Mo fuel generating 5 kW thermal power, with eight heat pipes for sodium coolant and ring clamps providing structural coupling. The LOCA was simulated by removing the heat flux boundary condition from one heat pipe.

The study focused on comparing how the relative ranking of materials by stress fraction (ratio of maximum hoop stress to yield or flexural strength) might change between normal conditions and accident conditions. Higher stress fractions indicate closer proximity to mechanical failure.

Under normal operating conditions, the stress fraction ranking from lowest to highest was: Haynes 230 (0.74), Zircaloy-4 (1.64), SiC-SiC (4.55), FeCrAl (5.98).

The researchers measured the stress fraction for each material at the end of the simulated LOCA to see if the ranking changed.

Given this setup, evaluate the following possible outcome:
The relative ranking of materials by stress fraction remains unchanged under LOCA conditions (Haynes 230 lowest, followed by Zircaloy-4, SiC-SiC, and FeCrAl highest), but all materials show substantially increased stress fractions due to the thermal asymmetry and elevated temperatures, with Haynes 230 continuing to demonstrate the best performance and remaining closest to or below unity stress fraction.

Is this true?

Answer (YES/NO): NO